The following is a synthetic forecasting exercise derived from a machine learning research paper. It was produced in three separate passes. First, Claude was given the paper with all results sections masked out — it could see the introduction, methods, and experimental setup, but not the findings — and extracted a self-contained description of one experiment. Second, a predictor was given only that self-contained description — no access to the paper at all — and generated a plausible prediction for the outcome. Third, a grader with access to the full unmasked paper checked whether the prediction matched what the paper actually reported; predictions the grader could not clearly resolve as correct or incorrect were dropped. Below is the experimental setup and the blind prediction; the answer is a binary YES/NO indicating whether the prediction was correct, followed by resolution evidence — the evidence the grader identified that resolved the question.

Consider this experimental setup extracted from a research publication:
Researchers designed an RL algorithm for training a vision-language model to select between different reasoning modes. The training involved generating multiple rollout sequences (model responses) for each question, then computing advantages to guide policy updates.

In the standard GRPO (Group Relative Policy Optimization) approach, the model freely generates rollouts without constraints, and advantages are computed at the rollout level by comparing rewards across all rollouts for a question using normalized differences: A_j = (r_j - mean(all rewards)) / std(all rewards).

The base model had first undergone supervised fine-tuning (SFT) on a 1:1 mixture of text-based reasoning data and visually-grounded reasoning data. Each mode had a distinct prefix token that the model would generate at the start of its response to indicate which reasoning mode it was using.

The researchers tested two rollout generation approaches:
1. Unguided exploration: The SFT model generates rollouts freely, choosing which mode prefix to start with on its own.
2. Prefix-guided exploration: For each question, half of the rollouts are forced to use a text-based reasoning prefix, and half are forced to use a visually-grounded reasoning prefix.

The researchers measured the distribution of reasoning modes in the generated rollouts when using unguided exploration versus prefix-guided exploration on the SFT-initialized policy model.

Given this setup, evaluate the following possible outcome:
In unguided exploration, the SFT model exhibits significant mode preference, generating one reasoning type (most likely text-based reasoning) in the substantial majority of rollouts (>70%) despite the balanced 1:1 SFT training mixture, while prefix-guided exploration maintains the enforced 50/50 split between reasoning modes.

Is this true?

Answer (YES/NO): NO